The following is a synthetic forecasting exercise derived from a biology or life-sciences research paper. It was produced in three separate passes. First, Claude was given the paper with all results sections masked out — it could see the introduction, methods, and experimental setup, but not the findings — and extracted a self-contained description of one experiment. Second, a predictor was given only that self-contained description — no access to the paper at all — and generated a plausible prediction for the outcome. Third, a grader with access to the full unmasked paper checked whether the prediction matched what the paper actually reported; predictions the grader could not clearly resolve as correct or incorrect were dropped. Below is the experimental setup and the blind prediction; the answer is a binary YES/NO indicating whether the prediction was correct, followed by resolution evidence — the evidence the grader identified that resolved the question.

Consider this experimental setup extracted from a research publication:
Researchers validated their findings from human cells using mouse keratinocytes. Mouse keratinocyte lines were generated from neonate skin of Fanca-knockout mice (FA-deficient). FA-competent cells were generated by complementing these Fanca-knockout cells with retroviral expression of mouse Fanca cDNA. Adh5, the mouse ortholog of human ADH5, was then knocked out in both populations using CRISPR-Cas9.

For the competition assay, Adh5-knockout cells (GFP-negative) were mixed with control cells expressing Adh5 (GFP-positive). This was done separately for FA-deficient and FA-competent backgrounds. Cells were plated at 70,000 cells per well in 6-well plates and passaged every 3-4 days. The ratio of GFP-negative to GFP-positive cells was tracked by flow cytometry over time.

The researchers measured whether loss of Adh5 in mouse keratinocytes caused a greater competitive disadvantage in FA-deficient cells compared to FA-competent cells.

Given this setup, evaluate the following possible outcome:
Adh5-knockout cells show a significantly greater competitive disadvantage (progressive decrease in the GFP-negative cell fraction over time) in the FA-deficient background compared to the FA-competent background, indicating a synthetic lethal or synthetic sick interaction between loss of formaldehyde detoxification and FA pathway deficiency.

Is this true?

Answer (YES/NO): YES